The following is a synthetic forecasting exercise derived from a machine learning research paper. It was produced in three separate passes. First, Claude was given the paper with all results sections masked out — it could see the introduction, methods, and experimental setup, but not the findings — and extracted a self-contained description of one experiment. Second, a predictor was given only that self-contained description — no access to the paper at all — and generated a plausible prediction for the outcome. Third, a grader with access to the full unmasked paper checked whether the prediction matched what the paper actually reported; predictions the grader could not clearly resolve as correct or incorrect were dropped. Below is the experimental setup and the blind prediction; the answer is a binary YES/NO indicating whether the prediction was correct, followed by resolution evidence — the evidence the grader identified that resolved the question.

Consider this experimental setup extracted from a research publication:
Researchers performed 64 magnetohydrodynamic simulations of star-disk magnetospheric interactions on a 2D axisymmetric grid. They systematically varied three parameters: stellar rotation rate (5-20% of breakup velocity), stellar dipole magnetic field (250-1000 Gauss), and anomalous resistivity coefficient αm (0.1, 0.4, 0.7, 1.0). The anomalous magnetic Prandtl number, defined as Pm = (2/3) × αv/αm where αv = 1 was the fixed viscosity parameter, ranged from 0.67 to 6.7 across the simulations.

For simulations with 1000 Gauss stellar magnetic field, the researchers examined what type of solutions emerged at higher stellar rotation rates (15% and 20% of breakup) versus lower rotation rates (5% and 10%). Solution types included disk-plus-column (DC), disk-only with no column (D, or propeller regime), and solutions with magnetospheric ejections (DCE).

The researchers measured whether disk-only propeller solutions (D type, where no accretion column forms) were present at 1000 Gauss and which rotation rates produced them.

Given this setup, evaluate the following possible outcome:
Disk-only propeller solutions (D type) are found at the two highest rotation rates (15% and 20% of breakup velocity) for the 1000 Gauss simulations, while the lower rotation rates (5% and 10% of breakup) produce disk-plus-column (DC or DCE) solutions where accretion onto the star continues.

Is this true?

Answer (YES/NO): YES